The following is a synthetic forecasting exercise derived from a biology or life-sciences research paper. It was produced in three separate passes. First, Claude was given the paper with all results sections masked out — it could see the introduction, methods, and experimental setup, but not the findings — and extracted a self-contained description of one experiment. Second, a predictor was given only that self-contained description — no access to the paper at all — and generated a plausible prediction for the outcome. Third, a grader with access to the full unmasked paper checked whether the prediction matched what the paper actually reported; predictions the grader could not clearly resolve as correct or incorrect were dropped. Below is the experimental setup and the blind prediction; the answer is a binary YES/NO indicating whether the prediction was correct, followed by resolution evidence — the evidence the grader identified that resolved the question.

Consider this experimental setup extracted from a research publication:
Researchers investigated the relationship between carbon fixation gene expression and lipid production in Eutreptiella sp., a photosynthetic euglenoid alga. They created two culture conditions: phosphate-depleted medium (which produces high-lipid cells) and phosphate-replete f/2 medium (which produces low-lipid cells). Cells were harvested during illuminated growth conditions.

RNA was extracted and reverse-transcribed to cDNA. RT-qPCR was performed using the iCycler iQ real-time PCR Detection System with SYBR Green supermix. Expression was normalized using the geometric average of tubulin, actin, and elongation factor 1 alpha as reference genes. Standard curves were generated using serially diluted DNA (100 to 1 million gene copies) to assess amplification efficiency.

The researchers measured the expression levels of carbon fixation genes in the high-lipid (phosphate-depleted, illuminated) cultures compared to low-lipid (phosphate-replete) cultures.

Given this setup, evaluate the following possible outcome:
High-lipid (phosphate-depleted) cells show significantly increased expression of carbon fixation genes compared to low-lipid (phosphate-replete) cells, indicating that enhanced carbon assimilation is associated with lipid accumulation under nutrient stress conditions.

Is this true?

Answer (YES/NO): YES